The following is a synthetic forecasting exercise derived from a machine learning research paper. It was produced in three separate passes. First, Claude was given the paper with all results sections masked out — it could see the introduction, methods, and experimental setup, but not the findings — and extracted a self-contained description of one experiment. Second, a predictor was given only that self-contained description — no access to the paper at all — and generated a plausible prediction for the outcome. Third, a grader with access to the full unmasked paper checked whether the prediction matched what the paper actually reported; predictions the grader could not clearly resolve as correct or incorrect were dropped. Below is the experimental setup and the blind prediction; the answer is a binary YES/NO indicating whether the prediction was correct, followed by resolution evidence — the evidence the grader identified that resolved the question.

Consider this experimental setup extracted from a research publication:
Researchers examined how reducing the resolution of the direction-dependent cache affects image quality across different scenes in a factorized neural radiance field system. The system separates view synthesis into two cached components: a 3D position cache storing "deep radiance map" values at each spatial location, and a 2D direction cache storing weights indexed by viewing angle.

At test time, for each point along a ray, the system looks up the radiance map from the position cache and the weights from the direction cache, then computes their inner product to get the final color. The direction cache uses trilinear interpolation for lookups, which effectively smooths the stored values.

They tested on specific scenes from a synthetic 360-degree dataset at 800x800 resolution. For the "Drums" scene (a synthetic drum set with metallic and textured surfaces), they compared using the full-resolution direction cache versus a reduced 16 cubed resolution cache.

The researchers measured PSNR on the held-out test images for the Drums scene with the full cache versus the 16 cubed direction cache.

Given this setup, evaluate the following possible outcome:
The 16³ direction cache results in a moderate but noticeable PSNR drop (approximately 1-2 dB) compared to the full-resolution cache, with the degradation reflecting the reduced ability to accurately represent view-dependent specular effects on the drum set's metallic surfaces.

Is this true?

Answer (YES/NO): NO